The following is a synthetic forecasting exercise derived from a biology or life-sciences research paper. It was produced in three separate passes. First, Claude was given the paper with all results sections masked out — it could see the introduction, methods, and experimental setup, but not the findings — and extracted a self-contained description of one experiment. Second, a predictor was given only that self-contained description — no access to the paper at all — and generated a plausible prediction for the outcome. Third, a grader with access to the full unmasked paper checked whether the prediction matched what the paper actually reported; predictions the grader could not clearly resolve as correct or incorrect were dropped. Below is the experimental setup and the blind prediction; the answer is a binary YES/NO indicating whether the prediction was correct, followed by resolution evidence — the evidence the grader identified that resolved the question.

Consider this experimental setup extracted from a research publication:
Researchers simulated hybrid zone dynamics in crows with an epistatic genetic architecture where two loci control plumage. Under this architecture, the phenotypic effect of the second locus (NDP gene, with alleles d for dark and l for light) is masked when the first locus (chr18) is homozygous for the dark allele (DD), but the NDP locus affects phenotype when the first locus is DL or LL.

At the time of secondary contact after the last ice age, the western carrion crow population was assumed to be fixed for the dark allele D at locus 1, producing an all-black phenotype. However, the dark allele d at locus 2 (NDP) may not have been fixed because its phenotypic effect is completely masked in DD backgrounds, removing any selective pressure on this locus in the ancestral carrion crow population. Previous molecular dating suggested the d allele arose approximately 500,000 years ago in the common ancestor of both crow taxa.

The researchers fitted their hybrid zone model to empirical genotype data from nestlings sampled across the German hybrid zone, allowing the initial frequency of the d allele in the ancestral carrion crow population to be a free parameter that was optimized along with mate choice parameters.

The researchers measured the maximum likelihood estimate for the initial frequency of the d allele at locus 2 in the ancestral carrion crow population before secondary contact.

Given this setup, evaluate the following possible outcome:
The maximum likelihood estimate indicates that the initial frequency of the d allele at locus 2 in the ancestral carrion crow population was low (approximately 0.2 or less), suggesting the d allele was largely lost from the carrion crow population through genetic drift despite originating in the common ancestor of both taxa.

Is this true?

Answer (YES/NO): NO